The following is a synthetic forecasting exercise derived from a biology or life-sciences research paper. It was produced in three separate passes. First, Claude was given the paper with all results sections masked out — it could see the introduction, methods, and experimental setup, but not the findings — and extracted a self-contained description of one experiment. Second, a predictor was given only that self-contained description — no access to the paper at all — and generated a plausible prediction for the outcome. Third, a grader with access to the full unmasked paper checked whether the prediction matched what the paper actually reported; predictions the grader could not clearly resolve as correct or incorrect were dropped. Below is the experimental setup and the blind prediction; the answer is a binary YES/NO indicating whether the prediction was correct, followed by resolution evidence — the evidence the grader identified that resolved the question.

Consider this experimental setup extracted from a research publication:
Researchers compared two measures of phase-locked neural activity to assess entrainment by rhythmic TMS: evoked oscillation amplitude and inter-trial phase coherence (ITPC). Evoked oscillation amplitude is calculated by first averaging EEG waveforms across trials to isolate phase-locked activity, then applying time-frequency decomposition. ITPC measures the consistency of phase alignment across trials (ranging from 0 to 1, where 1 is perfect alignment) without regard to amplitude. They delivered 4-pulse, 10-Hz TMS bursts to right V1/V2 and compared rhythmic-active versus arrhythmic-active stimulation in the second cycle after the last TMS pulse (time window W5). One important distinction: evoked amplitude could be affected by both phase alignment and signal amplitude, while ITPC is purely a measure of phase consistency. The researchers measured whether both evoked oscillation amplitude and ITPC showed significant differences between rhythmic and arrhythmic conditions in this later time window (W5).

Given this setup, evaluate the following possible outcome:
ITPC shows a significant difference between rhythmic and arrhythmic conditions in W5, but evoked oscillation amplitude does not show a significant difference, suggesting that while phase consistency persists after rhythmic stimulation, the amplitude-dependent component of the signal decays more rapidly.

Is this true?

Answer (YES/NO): YES